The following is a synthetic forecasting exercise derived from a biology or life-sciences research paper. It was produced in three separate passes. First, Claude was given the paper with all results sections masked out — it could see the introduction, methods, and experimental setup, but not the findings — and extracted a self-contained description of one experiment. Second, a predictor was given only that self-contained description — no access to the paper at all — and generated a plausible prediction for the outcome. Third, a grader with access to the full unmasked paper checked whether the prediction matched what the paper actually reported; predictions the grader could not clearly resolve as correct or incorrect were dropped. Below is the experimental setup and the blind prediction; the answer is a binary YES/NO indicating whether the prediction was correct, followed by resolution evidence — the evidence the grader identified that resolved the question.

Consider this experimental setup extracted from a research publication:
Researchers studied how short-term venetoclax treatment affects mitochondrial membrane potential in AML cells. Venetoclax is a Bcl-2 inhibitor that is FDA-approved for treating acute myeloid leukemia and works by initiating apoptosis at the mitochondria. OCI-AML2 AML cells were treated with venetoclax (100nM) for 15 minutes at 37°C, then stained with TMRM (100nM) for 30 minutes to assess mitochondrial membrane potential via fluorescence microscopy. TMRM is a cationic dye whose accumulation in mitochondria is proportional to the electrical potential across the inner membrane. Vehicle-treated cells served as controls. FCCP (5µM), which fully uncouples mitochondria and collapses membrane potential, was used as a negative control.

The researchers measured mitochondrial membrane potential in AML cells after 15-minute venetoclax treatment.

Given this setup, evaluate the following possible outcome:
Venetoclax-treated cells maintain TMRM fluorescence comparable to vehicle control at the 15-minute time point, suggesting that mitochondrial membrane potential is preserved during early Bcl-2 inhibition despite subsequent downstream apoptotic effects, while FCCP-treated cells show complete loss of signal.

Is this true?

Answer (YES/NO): YES